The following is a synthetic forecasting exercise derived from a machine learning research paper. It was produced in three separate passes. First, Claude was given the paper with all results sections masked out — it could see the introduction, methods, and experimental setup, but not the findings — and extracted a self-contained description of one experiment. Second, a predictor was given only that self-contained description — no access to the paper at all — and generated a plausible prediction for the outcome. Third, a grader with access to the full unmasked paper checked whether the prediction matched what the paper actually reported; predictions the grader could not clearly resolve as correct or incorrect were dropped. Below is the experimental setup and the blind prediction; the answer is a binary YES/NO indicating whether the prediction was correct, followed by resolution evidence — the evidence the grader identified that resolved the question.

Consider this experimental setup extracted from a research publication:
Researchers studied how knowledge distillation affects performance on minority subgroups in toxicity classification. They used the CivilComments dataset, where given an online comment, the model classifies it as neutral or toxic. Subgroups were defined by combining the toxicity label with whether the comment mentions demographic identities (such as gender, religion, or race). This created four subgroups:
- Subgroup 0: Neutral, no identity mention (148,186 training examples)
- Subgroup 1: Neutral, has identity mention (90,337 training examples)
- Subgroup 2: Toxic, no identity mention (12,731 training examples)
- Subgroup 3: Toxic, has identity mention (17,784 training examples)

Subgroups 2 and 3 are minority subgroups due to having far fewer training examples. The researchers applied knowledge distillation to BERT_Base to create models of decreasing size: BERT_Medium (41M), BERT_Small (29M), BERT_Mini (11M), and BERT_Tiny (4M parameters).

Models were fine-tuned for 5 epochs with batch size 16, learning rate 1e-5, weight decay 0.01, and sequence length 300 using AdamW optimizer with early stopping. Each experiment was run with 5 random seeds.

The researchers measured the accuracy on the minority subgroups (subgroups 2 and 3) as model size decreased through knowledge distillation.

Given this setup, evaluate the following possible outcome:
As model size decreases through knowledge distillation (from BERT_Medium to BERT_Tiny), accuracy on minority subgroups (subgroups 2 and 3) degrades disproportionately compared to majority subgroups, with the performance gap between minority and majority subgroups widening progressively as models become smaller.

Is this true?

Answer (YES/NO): NO